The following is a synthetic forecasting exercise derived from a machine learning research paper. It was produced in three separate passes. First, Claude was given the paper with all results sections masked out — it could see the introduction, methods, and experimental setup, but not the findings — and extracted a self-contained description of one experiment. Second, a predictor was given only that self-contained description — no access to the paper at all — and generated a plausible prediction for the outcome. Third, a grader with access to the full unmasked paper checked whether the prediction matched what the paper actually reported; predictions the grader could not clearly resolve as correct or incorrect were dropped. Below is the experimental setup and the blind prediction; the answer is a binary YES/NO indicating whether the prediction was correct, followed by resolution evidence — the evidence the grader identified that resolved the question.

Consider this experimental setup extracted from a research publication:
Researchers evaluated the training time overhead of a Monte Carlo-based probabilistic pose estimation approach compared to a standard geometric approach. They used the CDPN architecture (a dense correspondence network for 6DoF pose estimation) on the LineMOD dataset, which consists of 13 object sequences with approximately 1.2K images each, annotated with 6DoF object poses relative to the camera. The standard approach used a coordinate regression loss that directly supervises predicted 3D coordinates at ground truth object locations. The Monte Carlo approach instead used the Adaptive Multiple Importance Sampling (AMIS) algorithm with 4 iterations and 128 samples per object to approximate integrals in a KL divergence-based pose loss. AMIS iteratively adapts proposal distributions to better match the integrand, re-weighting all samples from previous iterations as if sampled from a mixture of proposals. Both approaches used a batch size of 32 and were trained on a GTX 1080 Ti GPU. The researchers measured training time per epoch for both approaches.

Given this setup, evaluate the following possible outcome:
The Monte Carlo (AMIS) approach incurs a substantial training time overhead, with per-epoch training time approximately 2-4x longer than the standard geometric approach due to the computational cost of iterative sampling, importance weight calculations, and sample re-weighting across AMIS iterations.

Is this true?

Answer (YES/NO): NO